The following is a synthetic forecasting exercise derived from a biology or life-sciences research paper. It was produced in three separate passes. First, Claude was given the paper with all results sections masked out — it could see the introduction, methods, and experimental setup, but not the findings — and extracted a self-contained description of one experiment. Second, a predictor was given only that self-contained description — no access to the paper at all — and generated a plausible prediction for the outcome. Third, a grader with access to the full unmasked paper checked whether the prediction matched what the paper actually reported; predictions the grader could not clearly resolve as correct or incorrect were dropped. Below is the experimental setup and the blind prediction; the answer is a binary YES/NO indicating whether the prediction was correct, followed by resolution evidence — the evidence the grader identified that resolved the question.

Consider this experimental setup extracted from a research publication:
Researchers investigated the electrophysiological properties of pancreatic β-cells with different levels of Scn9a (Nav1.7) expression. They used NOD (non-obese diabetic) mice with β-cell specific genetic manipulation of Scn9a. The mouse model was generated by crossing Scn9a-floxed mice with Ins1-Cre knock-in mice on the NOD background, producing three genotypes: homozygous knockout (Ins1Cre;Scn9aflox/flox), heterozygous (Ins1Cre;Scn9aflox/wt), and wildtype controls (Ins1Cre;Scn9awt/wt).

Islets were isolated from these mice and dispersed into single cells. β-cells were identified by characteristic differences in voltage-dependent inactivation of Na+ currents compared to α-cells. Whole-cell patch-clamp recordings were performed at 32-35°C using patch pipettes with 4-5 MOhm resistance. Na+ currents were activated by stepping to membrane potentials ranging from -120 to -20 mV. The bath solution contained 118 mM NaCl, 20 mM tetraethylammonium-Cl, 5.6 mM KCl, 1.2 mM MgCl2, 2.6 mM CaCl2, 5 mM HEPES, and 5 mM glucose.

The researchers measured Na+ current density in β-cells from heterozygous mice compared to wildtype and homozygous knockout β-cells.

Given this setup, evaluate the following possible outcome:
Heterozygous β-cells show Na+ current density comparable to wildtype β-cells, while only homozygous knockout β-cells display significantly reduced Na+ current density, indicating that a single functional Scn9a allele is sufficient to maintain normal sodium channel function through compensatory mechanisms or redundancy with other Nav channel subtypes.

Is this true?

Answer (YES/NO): NO